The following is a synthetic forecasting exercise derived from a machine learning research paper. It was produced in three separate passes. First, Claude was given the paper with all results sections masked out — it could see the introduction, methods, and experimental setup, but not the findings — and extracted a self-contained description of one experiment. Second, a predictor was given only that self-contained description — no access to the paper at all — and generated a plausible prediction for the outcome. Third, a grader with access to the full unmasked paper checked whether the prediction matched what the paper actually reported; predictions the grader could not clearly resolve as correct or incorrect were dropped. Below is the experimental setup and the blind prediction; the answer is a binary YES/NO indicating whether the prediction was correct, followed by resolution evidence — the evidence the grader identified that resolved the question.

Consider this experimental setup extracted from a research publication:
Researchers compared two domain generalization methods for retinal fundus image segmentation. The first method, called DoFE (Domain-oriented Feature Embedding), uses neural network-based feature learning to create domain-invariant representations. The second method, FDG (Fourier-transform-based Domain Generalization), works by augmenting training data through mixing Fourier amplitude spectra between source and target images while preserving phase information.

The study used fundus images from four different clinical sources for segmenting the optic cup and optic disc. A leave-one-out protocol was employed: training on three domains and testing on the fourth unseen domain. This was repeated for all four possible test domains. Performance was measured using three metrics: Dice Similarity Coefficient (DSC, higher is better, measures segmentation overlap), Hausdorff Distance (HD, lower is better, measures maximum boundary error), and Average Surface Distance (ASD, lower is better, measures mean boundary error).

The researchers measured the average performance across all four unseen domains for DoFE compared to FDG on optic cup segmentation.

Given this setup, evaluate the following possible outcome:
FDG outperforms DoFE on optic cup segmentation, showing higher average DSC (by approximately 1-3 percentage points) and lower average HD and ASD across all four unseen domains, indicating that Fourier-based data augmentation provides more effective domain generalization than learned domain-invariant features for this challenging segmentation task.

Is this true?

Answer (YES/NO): NO